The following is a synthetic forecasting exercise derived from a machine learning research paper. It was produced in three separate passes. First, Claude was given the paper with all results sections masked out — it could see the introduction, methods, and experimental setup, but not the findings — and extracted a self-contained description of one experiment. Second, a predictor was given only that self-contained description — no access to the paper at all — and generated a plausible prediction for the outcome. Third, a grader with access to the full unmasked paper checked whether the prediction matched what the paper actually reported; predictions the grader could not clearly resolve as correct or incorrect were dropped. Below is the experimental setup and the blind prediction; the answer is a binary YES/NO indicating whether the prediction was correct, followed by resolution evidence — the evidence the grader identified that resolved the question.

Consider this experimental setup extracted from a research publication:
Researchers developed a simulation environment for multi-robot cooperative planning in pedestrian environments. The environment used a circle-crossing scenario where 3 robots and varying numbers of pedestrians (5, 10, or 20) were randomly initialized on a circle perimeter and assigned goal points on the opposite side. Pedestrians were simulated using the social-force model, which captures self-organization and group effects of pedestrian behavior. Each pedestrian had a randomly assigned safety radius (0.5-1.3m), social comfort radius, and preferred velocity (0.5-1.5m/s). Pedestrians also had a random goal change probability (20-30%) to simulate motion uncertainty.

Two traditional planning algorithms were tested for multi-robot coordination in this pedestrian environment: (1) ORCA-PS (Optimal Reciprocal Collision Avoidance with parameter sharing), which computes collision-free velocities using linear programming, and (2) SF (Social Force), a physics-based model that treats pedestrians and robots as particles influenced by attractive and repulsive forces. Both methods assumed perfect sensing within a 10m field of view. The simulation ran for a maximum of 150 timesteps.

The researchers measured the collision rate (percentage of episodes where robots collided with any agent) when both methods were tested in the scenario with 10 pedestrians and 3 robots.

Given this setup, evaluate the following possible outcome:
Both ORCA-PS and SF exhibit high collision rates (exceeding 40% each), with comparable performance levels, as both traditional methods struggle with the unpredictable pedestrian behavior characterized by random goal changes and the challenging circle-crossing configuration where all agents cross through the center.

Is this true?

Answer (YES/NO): NO